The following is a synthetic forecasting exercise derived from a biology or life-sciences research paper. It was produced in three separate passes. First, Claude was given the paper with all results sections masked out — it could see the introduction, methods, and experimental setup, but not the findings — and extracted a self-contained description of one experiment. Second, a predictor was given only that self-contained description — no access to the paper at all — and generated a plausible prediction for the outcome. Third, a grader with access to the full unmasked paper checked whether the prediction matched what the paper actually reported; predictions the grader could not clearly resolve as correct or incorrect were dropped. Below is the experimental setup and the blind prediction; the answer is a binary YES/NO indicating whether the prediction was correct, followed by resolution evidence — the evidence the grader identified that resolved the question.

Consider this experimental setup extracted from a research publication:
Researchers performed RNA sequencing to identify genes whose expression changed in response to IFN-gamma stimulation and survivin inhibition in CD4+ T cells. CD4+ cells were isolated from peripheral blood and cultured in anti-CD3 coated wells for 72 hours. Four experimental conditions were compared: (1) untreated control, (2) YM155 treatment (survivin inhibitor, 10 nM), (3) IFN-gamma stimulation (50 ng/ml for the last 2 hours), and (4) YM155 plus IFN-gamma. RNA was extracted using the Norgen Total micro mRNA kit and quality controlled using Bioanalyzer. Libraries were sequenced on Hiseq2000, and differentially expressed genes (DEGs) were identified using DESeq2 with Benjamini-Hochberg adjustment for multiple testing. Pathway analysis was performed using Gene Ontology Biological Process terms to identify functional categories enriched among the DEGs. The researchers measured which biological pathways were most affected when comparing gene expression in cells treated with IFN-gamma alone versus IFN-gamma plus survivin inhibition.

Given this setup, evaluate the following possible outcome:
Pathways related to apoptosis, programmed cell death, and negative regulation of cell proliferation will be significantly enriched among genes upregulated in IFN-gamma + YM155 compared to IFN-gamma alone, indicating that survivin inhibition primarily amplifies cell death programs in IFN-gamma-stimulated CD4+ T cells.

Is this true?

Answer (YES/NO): NO